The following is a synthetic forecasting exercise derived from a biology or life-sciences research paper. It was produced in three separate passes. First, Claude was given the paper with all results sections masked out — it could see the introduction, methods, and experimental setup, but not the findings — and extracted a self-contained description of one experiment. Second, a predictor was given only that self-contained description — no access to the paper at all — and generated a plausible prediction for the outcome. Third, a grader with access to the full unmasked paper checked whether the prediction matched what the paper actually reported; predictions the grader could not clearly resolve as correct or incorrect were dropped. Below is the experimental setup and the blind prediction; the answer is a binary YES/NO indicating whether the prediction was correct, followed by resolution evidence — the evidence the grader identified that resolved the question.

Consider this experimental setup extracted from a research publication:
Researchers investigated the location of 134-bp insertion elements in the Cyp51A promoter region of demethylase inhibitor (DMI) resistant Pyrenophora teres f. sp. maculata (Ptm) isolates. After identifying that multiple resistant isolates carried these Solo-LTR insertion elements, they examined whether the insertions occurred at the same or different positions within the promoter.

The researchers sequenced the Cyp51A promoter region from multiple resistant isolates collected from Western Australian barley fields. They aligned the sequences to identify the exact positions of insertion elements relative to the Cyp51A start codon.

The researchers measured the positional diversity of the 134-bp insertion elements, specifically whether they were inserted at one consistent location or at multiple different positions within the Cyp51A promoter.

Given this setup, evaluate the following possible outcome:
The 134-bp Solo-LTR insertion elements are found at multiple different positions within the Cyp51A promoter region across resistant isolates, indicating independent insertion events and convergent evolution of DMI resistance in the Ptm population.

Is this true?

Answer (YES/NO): YES